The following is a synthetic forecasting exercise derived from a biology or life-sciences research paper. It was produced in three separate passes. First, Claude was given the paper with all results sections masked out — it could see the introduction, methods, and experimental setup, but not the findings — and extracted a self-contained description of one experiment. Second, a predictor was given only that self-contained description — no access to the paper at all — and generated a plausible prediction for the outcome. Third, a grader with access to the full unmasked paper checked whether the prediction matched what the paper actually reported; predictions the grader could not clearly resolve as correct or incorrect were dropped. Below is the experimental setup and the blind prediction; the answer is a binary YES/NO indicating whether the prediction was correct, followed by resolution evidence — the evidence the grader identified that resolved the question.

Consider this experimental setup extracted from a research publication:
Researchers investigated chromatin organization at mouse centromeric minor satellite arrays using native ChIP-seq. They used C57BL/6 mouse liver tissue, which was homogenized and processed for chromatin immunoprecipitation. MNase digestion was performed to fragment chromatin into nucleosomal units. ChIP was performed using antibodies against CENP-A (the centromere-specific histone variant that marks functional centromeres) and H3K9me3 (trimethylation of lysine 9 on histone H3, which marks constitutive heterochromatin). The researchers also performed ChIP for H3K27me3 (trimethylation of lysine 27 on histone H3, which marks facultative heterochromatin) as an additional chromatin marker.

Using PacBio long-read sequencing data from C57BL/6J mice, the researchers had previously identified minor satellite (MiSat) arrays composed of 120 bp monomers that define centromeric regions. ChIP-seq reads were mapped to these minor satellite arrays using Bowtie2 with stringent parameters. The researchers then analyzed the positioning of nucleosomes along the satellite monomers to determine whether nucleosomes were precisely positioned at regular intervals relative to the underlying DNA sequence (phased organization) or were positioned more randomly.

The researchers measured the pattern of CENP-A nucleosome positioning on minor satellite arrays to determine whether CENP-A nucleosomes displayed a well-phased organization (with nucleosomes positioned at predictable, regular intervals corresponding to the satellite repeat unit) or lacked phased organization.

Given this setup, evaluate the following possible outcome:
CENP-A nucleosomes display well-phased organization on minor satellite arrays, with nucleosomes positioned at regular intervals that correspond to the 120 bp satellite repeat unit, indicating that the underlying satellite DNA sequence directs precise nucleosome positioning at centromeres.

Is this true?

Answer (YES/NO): NO